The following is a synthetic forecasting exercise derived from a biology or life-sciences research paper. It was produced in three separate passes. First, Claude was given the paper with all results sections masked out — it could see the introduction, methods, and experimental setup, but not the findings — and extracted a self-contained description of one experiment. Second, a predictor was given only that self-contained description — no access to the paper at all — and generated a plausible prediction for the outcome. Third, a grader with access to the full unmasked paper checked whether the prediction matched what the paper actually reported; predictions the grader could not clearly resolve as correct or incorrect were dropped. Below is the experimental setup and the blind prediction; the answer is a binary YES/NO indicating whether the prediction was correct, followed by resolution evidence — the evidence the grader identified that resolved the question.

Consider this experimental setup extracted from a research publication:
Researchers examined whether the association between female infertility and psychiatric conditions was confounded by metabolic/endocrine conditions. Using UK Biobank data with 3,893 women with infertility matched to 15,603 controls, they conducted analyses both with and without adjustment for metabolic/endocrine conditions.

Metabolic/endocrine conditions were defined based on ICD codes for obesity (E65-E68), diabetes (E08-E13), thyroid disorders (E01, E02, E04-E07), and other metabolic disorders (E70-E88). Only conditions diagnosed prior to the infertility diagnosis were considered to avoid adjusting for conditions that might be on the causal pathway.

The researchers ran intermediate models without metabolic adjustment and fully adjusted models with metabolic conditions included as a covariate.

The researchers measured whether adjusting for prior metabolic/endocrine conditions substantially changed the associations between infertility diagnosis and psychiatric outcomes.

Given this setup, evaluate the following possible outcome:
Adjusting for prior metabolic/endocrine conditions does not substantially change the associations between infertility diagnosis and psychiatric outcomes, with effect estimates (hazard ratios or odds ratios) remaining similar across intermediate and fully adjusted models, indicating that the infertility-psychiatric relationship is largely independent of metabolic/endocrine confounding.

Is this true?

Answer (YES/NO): YES